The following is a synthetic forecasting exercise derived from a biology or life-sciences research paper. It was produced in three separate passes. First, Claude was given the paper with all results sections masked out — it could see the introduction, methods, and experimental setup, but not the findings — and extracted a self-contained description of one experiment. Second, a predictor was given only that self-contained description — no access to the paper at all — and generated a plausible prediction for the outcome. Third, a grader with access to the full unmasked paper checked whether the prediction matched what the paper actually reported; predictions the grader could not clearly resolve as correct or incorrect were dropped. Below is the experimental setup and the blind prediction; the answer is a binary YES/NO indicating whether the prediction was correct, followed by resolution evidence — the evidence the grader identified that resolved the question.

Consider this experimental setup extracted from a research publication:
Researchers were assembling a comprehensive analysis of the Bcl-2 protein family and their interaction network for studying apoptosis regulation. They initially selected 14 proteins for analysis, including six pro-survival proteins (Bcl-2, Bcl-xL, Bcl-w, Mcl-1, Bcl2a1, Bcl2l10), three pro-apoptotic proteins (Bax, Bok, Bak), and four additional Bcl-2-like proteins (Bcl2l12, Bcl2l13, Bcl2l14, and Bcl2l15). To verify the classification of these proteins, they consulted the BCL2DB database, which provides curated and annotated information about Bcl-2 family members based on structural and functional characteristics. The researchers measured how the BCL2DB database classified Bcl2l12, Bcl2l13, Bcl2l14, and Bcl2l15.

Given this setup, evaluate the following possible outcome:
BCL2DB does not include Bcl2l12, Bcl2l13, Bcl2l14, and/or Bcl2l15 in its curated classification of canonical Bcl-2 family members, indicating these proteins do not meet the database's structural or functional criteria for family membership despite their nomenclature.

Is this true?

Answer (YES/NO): NO